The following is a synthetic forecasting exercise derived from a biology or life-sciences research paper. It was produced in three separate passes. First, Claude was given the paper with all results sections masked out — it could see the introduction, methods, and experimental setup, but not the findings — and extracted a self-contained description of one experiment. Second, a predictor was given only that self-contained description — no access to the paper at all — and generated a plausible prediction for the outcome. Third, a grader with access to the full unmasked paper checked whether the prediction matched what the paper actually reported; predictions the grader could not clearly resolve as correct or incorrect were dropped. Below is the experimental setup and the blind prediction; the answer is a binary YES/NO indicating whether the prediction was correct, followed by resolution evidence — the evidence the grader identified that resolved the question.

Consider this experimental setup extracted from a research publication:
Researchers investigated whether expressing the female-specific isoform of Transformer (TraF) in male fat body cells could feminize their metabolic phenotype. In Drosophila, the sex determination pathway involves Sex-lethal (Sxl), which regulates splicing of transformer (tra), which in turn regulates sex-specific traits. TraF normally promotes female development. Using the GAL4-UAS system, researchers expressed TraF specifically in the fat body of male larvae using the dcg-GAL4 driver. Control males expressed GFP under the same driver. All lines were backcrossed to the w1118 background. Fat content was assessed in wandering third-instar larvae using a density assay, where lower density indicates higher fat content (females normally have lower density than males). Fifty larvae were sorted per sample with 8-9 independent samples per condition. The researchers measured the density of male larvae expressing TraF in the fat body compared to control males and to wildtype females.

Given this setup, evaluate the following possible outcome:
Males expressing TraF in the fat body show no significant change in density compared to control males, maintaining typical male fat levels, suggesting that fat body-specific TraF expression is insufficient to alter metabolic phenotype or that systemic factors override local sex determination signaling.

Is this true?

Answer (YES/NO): NO